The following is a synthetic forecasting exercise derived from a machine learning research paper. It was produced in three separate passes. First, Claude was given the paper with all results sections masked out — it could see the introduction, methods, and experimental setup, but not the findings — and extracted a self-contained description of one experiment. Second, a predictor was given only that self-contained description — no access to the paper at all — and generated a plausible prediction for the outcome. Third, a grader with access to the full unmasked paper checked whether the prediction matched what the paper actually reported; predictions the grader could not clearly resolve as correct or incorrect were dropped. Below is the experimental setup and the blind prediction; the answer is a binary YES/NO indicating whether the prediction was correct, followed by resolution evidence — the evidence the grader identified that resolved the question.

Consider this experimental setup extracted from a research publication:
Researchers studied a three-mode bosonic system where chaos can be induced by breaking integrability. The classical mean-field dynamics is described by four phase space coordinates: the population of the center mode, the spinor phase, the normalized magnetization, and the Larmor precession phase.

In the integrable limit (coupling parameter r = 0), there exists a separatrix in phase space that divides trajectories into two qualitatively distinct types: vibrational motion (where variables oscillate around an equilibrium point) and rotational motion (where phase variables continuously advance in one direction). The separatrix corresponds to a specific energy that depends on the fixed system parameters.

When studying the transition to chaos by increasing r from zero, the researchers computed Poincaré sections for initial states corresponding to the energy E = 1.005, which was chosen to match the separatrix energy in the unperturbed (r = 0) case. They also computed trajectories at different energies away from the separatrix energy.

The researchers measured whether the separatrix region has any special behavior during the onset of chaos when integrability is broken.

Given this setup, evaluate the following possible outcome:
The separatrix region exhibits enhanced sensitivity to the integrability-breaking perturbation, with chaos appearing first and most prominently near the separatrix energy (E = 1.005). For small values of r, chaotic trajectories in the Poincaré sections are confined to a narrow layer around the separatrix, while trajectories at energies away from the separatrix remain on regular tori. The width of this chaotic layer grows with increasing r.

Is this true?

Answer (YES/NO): YES